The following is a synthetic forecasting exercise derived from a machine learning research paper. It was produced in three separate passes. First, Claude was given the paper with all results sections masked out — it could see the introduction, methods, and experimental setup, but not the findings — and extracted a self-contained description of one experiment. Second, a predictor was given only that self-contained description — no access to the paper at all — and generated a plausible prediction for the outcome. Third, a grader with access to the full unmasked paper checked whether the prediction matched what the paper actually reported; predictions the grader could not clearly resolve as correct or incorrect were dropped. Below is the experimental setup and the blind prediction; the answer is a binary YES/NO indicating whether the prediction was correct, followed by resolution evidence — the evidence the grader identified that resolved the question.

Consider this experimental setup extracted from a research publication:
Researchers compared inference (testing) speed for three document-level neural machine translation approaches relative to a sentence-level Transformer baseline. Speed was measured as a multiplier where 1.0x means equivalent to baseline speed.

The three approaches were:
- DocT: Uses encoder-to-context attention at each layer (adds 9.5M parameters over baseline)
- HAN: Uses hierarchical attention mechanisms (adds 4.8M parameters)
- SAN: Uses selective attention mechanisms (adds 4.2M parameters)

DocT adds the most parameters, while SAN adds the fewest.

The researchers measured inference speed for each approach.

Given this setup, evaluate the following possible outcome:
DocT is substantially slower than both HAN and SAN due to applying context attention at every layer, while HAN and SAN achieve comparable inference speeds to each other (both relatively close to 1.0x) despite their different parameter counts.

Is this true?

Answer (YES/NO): NO